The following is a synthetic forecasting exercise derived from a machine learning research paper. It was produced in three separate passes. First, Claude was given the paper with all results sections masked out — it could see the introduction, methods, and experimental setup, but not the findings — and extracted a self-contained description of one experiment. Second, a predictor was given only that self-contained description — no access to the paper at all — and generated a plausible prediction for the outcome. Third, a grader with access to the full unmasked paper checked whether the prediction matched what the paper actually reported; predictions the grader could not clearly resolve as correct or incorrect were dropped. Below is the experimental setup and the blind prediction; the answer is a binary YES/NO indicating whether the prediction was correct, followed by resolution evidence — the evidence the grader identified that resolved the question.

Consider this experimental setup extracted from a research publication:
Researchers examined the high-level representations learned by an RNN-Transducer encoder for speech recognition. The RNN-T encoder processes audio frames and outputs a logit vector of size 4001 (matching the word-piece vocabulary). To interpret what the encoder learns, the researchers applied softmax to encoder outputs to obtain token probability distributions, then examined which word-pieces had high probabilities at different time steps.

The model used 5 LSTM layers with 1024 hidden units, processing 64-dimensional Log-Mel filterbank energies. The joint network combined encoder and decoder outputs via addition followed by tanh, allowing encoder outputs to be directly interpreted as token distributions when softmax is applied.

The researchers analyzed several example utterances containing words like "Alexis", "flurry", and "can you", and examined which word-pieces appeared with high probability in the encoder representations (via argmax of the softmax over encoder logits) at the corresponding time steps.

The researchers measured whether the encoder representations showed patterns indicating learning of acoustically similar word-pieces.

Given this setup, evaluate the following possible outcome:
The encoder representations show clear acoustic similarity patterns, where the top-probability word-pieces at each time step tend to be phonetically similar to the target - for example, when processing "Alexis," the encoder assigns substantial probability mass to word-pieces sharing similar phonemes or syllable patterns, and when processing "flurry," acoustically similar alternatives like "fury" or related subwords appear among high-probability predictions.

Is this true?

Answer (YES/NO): YES